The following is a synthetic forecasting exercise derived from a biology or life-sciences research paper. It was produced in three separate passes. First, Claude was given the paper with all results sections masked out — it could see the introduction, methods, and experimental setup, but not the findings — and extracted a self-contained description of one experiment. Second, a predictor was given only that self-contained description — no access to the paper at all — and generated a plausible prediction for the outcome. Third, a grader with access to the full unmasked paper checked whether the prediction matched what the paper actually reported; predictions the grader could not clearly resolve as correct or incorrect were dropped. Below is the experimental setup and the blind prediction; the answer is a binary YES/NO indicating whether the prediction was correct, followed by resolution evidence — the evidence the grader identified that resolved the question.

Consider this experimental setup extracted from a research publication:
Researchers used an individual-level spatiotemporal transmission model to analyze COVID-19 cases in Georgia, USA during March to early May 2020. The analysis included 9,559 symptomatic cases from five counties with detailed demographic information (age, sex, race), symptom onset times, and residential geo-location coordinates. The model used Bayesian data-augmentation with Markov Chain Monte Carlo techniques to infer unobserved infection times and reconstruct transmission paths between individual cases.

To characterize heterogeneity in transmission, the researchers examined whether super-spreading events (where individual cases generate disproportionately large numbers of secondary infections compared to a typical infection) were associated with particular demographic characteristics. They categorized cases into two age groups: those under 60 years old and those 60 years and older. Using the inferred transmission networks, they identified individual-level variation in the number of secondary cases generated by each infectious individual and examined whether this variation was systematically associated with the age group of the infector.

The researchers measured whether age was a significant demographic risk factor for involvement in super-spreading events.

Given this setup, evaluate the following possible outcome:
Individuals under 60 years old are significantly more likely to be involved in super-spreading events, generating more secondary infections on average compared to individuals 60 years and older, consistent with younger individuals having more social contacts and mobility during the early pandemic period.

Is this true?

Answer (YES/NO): YES